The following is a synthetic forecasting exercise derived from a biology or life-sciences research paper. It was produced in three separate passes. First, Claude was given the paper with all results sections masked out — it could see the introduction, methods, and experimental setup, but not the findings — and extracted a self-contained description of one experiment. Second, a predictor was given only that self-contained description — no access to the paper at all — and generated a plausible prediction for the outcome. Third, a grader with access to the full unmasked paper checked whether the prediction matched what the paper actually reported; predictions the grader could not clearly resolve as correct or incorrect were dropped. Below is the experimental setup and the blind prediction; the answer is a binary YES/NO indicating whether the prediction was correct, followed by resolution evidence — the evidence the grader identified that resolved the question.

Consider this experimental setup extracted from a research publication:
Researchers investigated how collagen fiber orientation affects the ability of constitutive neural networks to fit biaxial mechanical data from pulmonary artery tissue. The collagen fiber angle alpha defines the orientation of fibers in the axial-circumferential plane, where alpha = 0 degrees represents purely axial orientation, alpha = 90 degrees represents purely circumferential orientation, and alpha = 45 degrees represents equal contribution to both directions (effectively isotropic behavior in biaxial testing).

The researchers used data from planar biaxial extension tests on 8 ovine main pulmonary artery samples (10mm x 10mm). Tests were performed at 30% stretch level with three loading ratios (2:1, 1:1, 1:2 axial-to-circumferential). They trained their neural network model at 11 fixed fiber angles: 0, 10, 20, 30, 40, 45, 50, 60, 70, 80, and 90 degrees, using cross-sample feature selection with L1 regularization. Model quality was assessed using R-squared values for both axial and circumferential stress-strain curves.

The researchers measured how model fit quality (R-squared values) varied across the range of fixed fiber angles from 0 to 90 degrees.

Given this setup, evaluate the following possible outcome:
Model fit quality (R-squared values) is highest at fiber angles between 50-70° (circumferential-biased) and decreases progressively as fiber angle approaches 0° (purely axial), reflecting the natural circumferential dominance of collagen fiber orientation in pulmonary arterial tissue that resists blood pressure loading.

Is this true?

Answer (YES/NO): NO